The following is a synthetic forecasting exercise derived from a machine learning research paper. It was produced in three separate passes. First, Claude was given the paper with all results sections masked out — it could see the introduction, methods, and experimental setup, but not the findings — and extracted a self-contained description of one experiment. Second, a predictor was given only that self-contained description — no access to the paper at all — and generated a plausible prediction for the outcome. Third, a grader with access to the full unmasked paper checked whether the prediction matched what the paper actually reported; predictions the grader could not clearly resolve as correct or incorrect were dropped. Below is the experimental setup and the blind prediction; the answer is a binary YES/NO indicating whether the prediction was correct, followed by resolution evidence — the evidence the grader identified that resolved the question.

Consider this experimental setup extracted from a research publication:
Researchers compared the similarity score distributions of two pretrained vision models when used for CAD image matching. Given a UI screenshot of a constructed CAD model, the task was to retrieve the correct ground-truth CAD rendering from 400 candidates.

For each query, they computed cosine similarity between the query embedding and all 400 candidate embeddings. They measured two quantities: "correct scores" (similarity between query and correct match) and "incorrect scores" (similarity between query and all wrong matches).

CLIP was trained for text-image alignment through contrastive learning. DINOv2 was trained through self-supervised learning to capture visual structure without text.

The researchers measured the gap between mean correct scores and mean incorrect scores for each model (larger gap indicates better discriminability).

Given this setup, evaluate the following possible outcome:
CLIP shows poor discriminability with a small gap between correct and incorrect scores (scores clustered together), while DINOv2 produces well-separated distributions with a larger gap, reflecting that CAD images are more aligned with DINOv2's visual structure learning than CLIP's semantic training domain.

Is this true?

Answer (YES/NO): YES